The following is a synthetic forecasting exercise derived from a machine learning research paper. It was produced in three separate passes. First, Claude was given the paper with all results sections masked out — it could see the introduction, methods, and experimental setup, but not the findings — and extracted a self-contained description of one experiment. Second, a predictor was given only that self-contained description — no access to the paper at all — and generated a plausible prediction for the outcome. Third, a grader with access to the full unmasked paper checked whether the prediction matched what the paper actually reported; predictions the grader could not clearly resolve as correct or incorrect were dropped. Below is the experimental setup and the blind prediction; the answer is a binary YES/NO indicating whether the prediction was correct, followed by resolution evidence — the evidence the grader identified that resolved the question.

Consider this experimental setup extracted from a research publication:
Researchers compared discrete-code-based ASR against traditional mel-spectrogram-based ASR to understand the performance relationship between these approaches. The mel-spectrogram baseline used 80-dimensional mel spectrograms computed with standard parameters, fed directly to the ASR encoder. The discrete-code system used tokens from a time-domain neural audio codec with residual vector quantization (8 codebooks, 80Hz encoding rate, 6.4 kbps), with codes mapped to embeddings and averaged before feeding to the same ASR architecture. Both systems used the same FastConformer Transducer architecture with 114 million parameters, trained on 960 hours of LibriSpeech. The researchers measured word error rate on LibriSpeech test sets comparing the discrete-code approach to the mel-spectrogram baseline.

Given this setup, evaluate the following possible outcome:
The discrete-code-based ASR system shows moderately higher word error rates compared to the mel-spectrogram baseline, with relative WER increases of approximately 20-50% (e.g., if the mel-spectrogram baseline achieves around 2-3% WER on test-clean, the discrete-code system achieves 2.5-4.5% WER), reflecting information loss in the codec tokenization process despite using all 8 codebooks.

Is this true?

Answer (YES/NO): NO